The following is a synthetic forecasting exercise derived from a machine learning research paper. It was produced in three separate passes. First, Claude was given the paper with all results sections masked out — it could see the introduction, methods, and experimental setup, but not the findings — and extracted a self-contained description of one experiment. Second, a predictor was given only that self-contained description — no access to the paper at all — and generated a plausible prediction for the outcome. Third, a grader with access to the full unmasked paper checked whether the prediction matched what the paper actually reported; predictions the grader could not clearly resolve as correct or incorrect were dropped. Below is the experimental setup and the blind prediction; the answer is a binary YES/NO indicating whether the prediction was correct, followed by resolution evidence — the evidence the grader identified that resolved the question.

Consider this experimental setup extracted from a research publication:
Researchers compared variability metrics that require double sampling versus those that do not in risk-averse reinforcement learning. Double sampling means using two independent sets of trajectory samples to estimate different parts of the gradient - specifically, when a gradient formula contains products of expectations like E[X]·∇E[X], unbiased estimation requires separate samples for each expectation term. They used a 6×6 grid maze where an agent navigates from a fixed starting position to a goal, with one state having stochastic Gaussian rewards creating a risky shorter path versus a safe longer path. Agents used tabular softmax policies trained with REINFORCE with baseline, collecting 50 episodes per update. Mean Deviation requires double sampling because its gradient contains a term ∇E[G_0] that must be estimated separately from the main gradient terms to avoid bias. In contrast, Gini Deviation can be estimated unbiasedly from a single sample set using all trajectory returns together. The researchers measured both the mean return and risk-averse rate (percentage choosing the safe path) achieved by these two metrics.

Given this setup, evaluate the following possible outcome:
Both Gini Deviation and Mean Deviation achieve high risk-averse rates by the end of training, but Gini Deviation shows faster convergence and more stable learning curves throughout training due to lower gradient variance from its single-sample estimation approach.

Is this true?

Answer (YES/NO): NO